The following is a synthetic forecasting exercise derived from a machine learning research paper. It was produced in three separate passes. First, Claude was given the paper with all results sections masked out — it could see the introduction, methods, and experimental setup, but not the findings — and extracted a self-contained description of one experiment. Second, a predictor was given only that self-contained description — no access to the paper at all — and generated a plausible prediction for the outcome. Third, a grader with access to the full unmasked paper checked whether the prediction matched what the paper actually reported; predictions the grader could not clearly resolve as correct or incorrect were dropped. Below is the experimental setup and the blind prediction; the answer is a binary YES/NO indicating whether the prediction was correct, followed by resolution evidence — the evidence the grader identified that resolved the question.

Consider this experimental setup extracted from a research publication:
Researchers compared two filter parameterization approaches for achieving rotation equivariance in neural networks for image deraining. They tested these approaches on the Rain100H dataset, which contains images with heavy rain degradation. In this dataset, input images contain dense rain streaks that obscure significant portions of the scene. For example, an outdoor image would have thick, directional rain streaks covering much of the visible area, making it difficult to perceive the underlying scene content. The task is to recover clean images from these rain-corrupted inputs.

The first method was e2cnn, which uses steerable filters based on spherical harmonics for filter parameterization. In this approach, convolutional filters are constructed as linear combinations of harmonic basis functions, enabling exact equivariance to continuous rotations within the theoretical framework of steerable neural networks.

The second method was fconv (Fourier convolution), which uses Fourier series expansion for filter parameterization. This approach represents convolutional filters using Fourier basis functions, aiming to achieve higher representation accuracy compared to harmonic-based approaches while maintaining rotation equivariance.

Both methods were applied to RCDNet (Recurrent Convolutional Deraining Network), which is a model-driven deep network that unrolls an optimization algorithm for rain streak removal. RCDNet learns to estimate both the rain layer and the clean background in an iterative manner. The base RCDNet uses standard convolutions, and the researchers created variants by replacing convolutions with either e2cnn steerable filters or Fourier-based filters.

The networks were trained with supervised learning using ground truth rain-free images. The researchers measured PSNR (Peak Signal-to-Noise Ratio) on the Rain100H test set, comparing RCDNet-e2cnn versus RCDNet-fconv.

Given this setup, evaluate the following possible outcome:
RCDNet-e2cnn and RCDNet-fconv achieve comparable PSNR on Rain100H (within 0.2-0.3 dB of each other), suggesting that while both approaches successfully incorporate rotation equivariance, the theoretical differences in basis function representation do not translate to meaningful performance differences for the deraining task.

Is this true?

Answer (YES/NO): NO